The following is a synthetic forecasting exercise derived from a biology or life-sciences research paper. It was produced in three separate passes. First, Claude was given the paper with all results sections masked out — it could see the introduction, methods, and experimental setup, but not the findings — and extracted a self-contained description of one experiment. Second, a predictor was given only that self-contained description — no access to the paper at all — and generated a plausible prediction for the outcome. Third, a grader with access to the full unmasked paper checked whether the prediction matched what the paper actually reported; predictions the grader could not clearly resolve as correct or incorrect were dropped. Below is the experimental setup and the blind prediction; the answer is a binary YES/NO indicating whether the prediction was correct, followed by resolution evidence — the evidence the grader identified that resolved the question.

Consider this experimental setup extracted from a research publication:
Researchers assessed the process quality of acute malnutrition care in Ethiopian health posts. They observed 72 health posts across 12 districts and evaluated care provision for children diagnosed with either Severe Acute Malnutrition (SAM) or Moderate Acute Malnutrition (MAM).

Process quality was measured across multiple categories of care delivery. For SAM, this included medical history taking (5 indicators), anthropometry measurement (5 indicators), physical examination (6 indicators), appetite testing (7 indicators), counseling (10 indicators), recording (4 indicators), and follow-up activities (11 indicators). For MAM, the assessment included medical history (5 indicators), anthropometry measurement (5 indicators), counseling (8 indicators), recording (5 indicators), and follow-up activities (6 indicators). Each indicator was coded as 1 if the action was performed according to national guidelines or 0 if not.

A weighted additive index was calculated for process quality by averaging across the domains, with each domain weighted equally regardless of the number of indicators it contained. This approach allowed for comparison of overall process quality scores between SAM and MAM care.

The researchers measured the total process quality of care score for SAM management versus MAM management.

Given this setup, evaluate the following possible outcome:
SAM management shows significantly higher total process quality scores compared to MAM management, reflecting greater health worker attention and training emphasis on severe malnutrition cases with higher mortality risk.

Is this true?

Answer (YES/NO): YES